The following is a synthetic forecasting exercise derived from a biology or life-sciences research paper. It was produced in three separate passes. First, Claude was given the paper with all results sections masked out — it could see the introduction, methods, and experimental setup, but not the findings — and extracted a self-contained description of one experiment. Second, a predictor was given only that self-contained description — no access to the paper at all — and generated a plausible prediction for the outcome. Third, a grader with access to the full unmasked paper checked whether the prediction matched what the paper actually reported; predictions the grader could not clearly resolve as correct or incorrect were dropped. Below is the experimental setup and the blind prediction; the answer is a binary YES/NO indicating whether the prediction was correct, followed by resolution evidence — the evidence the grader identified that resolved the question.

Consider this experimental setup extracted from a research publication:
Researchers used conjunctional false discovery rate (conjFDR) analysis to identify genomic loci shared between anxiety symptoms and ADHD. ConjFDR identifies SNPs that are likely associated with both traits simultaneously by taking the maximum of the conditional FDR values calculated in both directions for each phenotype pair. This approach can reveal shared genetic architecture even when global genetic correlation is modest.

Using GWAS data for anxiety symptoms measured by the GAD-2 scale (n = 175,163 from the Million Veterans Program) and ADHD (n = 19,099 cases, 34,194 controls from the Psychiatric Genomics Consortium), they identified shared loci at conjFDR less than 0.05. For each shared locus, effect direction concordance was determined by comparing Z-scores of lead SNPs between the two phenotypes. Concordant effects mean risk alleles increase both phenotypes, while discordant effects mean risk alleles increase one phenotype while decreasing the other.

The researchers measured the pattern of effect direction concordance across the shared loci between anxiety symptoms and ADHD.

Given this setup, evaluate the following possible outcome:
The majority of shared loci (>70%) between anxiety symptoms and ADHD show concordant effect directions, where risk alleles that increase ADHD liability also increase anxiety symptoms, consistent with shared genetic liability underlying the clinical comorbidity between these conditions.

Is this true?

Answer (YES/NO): YES